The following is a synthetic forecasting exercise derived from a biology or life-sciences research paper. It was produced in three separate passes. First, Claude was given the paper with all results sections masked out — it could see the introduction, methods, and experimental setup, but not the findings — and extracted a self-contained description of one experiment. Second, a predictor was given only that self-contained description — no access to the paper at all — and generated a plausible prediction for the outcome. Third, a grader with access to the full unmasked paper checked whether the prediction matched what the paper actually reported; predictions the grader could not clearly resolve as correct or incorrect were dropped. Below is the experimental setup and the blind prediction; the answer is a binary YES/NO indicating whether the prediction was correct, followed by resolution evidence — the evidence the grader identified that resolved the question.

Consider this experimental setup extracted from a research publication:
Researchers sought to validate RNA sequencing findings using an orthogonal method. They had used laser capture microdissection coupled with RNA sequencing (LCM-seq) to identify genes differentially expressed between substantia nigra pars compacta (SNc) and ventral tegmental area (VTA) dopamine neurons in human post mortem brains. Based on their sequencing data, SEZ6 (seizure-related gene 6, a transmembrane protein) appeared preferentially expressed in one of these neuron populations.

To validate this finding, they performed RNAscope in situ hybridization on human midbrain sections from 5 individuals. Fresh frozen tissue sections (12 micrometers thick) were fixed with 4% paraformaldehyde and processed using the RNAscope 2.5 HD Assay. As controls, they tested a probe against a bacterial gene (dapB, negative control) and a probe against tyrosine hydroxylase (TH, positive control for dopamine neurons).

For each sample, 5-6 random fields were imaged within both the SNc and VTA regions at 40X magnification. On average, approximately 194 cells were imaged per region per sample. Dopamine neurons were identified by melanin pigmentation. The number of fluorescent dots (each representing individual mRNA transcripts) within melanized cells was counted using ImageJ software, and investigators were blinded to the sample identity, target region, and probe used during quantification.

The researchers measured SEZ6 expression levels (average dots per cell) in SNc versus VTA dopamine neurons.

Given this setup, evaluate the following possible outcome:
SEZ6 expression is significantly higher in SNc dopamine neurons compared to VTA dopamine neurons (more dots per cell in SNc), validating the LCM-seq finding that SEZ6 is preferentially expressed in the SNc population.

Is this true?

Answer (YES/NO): YES